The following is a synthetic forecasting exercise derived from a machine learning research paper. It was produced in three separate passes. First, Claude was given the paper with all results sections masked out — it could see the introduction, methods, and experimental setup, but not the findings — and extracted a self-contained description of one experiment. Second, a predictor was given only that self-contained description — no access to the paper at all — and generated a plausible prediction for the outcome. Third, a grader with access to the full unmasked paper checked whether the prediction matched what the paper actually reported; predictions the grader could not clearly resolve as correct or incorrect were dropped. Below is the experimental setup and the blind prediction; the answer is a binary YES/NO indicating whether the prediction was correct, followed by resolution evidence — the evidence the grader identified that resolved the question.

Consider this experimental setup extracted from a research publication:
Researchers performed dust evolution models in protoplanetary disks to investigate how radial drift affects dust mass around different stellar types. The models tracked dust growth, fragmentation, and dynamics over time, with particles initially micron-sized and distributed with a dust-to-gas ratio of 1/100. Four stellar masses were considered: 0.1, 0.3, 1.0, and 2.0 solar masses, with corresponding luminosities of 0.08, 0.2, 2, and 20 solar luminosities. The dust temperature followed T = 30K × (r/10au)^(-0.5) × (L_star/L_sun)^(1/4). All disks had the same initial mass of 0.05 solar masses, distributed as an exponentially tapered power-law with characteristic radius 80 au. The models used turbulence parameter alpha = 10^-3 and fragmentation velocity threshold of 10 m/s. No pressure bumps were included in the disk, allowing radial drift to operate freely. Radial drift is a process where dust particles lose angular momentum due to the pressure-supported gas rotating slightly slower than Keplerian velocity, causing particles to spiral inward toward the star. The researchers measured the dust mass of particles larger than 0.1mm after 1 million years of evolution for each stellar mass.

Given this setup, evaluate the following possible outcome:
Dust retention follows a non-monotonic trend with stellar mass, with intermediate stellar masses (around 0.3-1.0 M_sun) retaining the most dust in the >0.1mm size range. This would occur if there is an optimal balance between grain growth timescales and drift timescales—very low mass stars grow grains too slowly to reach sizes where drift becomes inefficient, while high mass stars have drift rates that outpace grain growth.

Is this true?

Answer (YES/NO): NO